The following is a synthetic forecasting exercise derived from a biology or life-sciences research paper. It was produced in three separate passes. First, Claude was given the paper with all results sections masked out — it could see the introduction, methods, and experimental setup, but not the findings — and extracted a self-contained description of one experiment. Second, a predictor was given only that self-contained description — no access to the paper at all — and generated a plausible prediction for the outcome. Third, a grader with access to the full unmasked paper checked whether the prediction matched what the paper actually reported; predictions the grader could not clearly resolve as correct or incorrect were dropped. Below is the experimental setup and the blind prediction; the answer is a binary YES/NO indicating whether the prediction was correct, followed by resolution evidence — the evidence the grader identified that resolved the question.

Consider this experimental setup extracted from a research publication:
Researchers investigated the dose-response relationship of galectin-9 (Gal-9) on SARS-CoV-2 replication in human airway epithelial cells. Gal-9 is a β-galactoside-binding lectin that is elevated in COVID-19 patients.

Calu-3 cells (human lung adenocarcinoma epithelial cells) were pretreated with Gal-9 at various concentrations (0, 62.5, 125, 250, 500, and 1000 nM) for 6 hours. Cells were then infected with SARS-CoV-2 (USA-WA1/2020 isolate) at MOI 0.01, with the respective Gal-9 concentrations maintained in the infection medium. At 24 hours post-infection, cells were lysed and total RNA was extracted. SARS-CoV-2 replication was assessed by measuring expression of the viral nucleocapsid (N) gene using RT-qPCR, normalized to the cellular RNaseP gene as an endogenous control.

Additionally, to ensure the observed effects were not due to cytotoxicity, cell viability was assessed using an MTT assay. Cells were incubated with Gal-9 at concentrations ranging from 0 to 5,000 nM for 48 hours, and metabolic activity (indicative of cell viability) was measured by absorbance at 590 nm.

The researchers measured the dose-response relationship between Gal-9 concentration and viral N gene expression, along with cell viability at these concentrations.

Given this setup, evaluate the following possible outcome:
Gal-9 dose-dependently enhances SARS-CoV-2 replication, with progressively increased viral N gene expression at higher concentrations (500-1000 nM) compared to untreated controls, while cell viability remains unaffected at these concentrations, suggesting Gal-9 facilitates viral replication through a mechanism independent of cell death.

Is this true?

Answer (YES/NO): NO